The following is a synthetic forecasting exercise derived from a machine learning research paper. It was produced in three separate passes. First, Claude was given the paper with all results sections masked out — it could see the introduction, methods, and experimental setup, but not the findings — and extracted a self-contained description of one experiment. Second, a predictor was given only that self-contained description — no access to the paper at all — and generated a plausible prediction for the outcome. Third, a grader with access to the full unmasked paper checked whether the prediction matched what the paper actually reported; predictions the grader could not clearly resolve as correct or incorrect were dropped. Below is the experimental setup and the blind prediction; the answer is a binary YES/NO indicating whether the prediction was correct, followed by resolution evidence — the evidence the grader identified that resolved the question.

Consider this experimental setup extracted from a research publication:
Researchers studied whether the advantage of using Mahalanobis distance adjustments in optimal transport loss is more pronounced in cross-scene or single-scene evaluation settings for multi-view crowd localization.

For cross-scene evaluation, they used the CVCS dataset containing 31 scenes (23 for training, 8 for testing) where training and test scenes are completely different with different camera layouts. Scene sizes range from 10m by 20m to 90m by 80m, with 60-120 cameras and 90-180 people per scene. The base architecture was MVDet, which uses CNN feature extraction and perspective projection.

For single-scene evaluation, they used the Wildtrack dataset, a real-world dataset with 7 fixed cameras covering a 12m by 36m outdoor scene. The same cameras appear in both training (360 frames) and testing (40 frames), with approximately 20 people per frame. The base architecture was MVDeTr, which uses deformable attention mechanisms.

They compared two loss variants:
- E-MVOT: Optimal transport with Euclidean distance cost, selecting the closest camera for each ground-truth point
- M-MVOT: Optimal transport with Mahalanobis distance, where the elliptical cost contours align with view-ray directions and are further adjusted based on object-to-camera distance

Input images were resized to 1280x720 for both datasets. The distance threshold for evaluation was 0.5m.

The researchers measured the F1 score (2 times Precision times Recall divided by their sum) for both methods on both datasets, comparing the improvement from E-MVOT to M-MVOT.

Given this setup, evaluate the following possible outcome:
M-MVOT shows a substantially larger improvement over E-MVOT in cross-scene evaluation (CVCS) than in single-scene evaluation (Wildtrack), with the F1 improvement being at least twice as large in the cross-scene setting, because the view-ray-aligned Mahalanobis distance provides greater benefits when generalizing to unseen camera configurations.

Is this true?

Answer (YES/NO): YES